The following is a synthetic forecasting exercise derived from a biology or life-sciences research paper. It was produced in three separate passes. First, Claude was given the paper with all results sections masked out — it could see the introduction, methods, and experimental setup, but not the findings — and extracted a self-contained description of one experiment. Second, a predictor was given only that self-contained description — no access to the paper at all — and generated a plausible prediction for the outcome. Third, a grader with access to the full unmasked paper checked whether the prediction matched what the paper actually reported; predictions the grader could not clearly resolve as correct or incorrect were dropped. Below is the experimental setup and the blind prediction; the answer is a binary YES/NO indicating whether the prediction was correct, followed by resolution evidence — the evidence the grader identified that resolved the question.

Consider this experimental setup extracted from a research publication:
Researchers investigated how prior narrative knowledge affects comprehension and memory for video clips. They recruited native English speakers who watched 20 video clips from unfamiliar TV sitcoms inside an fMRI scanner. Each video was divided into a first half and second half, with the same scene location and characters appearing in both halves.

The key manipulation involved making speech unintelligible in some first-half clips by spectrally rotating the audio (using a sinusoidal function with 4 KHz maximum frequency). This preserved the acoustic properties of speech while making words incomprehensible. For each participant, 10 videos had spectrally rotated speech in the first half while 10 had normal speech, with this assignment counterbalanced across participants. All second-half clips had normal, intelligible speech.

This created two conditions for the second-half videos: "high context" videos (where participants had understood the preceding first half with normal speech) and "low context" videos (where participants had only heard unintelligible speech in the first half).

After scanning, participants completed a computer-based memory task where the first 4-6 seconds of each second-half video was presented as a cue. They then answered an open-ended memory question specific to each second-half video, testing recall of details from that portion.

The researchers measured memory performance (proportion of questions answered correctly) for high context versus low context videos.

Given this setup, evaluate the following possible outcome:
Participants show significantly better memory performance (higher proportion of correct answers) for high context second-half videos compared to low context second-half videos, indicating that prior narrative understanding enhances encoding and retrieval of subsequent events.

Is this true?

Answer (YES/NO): YES